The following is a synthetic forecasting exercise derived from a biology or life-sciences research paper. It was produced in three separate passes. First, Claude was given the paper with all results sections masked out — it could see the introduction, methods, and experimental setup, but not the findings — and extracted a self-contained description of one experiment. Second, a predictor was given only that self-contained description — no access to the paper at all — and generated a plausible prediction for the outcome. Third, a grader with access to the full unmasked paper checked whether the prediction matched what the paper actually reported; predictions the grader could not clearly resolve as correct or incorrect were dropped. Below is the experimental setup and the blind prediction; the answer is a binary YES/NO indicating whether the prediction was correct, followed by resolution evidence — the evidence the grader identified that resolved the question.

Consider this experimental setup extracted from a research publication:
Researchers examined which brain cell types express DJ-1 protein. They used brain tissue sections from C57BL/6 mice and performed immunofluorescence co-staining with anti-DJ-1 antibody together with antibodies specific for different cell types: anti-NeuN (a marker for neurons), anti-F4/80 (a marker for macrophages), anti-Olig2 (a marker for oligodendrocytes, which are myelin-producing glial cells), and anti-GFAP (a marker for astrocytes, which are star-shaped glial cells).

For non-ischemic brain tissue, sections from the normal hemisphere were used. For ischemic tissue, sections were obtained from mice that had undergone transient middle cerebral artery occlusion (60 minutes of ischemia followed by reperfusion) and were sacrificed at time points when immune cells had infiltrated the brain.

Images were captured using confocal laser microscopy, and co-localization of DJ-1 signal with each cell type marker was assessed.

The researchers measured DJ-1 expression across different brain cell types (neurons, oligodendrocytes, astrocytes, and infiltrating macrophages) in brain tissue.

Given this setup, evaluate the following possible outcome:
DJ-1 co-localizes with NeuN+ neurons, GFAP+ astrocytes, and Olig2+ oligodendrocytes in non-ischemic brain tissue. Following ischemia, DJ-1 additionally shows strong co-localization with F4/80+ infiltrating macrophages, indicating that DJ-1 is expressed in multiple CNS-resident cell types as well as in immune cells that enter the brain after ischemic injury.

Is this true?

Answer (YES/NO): NO